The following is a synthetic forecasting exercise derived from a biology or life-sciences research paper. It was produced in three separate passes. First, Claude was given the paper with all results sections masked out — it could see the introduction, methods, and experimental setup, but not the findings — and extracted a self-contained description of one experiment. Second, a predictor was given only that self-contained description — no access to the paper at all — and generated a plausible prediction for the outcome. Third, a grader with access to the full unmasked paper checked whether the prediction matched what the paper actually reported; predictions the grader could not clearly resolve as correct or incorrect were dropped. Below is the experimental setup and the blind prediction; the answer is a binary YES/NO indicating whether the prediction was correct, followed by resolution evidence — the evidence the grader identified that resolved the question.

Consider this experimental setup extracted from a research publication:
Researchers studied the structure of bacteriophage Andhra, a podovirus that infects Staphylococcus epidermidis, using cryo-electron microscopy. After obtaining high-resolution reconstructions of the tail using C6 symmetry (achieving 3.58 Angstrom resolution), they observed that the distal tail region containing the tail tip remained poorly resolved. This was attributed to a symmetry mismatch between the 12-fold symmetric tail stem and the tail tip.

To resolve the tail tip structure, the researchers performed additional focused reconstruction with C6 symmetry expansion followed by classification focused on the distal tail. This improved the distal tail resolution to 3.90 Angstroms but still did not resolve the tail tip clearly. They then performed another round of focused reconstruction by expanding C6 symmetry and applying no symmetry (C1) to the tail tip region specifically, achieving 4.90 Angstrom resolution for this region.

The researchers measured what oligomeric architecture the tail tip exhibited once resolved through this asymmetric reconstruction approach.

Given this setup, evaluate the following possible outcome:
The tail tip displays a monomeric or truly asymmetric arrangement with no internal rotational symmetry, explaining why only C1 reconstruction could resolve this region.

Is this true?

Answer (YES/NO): NO